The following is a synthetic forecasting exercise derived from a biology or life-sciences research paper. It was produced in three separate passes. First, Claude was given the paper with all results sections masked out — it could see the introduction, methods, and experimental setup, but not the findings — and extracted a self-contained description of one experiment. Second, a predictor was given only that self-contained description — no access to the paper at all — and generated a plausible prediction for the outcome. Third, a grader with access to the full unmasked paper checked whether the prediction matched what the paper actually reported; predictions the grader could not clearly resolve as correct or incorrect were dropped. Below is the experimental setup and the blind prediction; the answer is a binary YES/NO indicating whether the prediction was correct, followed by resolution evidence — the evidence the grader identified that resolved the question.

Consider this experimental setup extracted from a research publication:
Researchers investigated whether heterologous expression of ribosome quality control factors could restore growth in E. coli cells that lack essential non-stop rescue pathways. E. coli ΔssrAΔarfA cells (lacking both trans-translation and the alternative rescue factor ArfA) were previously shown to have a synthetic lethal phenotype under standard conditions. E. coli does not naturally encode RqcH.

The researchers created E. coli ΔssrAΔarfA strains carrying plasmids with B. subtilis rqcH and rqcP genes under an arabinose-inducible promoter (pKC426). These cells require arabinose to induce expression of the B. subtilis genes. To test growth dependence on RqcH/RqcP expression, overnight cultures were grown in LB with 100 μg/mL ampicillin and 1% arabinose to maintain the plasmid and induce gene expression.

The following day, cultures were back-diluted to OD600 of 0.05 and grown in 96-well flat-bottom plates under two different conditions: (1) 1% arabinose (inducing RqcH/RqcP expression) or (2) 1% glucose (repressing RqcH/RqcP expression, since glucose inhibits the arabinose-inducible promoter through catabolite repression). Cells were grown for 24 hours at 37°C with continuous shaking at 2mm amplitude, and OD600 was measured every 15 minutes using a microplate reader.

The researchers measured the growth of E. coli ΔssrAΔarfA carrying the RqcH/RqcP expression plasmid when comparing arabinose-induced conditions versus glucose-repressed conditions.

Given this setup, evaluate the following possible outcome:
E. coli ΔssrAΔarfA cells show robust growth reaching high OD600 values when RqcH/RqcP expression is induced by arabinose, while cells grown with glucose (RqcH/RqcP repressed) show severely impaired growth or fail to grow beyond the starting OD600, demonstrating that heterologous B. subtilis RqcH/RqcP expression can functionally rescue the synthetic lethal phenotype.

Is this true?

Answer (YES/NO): NO